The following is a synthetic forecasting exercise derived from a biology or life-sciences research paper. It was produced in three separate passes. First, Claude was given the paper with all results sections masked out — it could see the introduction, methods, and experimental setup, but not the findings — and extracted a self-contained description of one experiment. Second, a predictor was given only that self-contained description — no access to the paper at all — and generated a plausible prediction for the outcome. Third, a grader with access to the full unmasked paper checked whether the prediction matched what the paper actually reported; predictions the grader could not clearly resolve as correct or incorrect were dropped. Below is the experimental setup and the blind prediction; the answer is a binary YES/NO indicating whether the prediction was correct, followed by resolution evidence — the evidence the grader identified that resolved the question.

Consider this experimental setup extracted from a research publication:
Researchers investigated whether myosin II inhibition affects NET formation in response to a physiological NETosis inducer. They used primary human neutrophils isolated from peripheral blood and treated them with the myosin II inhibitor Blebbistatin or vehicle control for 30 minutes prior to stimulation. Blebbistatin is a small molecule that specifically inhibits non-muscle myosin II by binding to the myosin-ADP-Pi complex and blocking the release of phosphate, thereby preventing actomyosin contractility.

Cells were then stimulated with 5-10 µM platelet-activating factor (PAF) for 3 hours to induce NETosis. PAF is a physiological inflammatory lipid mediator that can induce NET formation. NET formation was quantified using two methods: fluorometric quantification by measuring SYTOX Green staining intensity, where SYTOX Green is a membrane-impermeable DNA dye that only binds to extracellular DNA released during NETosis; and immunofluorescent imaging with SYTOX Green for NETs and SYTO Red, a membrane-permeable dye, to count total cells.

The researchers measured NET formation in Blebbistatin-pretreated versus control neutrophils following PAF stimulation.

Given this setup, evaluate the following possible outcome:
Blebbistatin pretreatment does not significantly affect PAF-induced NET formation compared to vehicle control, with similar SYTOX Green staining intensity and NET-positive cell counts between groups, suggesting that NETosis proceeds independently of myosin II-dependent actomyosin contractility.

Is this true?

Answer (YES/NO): NO